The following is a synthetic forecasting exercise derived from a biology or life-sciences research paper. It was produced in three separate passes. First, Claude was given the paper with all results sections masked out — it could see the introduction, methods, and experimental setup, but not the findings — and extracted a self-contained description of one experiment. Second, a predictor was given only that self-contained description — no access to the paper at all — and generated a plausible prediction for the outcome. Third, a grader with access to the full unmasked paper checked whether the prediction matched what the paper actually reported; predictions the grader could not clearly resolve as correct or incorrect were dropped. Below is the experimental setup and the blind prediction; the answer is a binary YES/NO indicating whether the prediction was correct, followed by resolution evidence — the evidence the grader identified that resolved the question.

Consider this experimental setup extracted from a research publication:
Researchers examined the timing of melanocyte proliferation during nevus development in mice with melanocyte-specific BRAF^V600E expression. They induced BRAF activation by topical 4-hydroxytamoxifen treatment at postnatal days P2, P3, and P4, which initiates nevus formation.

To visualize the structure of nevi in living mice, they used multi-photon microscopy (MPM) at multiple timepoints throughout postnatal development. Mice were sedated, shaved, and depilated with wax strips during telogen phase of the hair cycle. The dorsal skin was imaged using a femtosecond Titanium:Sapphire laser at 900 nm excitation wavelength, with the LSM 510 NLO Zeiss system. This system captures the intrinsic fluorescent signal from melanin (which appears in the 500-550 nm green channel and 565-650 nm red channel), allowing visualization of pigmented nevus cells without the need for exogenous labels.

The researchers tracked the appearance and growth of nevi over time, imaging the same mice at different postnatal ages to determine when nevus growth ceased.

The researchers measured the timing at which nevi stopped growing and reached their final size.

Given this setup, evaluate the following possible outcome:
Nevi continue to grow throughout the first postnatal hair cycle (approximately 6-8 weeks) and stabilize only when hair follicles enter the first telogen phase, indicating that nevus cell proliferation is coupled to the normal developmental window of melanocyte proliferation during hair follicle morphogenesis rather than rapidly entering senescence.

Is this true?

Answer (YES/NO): NO